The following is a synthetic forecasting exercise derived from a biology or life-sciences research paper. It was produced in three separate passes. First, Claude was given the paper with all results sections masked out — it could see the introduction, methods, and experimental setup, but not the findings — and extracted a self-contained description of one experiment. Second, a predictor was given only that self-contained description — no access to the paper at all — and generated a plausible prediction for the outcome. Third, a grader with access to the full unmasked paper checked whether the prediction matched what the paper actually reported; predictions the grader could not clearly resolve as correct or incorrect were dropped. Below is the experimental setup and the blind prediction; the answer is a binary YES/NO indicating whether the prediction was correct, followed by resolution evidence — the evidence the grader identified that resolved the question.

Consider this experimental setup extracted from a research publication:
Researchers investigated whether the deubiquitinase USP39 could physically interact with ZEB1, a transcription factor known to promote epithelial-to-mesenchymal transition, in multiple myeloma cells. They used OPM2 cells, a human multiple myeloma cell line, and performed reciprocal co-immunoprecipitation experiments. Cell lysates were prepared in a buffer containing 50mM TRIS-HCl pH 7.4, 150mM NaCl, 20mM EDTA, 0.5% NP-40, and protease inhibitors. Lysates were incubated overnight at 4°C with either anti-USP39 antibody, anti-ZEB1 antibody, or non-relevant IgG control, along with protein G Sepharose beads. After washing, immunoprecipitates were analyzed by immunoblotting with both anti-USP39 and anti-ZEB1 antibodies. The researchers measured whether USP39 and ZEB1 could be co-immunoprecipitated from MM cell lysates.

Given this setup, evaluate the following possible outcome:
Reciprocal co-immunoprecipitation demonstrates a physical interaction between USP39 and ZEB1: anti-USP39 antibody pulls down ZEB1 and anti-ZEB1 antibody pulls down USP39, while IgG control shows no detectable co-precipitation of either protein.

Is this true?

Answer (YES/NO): YES